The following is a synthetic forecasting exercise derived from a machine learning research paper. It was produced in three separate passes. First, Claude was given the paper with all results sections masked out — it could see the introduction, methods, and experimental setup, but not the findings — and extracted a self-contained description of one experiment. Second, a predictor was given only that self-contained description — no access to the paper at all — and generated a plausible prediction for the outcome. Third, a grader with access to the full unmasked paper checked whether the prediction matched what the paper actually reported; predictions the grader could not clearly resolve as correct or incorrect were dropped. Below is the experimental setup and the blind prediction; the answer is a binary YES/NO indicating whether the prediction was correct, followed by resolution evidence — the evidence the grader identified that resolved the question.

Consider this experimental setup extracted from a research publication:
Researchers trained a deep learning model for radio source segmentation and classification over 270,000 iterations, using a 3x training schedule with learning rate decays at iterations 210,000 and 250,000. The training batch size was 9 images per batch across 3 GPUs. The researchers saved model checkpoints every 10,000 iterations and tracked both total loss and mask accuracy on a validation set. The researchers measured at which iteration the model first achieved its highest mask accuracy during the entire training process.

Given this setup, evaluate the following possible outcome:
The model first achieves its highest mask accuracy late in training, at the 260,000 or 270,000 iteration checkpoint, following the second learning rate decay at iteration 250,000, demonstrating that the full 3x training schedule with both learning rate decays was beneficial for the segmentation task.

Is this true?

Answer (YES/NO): NO